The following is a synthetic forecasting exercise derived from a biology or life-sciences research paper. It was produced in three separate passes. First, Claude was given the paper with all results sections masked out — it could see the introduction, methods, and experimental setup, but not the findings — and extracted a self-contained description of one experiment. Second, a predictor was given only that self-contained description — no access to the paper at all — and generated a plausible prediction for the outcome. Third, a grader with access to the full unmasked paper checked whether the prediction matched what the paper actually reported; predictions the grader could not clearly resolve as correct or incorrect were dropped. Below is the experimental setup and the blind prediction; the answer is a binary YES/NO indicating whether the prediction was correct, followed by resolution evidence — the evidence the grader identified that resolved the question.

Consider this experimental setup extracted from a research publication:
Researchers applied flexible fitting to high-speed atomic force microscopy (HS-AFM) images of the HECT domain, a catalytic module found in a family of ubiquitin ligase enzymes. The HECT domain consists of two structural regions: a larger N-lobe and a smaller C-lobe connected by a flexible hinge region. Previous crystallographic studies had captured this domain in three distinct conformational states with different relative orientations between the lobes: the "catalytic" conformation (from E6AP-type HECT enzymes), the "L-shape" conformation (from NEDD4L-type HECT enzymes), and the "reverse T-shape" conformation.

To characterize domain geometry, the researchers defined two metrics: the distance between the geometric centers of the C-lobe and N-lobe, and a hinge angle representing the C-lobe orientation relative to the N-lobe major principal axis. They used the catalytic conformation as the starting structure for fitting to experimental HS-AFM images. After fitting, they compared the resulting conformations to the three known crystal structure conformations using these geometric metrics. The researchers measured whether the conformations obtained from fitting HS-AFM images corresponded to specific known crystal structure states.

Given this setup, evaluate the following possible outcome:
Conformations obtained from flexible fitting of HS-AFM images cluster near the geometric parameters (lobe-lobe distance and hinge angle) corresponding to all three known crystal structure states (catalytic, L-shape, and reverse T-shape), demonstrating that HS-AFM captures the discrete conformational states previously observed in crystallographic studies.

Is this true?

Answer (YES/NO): NO